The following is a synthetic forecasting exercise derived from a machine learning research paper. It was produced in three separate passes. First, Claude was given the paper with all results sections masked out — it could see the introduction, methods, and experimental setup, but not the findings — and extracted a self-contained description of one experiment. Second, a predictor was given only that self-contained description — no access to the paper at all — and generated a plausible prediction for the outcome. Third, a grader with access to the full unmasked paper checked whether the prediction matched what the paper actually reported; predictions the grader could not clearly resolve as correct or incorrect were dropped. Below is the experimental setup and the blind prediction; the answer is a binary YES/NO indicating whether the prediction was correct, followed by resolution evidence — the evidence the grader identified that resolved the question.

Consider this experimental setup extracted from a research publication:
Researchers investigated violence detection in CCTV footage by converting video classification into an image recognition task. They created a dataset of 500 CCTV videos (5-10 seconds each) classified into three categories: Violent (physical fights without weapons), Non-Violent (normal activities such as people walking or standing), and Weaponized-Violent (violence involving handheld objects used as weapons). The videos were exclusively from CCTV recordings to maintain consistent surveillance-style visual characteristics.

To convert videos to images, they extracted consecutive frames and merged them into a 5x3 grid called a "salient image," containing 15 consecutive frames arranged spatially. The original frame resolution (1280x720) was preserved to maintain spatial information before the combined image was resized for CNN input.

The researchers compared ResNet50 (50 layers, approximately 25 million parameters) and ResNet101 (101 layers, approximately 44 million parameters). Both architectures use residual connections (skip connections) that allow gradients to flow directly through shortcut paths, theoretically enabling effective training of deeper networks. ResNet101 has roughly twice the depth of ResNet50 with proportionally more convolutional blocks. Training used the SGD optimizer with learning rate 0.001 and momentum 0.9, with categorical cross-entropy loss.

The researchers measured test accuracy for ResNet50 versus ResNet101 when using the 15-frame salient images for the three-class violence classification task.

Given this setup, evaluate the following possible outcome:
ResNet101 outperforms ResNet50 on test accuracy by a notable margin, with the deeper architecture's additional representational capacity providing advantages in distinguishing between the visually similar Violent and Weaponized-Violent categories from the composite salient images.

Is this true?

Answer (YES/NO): NO